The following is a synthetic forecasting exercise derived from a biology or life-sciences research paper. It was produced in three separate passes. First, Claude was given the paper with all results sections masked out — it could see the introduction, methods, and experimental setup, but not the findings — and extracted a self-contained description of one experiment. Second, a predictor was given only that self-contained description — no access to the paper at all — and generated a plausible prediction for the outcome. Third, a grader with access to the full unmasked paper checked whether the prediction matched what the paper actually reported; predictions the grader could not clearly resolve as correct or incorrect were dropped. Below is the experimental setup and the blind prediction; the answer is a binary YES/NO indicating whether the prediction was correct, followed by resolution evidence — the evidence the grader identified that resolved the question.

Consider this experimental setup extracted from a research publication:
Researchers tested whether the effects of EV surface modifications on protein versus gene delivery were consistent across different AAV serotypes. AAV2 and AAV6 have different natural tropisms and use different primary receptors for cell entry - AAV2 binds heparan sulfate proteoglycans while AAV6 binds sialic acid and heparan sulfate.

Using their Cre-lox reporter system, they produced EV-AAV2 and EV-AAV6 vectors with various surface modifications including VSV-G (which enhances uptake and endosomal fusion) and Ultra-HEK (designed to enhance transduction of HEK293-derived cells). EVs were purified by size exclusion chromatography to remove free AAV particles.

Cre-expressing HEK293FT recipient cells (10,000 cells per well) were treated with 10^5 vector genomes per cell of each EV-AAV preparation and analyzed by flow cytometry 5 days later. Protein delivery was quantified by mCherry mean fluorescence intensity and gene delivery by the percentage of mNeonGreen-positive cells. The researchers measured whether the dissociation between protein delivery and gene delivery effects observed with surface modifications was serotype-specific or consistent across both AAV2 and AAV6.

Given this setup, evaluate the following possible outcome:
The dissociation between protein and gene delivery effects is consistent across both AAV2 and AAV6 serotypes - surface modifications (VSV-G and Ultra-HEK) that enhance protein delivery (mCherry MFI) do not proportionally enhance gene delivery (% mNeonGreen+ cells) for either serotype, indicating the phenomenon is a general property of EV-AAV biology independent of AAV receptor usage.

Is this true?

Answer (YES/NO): NO